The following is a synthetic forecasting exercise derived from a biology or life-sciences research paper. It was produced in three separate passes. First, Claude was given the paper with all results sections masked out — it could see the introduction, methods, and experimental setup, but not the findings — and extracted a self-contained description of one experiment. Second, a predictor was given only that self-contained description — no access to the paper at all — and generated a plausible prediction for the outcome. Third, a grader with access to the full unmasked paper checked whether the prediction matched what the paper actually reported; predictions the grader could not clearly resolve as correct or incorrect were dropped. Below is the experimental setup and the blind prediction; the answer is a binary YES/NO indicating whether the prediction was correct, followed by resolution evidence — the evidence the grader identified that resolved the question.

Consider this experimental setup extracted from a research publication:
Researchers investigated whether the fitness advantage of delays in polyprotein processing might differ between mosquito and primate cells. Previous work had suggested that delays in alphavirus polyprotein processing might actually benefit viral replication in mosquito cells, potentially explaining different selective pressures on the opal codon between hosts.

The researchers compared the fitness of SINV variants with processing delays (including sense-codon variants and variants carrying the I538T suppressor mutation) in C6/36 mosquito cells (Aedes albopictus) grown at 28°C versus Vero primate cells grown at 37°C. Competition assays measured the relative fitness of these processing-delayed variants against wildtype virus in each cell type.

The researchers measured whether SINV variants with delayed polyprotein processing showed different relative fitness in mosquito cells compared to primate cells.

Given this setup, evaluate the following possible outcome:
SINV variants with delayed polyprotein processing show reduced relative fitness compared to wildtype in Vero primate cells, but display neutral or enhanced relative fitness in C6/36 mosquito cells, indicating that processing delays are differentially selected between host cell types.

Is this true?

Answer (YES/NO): YES